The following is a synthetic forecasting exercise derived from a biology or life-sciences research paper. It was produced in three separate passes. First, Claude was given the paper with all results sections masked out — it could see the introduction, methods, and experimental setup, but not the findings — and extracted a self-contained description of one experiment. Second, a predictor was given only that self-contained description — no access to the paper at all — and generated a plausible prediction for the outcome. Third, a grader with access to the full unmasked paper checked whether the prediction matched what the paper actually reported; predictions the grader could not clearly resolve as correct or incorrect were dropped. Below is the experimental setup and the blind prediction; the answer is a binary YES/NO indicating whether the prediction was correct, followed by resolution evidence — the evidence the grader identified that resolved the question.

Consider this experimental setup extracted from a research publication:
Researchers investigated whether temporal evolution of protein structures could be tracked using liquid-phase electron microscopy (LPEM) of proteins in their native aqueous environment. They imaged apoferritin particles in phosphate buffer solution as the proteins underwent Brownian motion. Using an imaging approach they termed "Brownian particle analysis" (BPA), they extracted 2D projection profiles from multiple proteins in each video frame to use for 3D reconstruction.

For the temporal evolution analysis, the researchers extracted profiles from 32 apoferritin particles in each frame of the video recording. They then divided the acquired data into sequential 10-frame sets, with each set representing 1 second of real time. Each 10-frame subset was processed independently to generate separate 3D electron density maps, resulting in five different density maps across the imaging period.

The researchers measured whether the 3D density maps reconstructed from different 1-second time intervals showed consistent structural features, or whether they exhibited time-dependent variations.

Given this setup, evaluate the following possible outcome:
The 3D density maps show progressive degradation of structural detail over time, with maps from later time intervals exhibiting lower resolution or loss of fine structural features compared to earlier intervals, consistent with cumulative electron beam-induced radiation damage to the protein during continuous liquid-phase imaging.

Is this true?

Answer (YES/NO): NO